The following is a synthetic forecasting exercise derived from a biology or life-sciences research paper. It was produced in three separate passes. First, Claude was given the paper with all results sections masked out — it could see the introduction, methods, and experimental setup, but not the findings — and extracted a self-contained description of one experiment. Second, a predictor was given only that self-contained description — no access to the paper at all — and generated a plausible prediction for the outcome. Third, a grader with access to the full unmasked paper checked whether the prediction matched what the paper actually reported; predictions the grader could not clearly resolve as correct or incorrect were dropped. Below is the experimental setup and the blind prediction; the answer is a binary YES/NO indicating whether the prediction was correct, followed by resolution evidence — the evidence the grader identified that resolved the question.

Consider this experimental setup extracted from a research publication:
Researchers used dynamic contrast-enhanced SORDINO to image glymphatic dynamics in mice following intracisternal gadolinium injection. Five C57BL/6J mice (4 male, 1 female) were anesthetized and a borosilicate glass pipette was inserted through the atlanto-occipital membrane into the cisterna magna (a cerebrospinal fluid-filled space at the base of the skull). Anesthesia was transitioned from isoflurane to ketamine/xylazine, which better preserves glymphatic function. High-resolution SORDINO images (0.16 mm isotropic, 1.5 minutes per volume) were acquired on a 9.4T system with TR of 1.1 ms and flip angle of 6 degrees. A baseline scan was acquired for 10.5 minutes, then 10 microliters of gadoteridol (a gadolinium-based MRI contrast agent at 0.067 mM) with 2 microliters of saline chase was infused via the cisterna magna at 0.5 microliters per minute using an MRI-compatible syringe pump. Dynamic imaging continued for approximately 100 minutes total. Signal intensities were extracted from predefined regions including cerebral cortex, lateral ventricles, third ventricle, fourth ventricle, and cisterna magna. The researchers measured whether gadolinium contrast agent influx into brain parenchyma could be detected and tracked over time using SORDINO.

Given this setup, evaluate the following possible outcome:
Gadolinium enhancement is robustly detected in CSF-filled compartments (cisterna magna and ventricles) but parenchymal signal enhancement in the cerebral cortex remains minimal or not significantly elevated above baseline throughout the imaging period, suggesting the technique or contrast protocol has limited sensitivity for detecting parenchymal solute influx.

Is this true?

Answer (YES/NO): NO